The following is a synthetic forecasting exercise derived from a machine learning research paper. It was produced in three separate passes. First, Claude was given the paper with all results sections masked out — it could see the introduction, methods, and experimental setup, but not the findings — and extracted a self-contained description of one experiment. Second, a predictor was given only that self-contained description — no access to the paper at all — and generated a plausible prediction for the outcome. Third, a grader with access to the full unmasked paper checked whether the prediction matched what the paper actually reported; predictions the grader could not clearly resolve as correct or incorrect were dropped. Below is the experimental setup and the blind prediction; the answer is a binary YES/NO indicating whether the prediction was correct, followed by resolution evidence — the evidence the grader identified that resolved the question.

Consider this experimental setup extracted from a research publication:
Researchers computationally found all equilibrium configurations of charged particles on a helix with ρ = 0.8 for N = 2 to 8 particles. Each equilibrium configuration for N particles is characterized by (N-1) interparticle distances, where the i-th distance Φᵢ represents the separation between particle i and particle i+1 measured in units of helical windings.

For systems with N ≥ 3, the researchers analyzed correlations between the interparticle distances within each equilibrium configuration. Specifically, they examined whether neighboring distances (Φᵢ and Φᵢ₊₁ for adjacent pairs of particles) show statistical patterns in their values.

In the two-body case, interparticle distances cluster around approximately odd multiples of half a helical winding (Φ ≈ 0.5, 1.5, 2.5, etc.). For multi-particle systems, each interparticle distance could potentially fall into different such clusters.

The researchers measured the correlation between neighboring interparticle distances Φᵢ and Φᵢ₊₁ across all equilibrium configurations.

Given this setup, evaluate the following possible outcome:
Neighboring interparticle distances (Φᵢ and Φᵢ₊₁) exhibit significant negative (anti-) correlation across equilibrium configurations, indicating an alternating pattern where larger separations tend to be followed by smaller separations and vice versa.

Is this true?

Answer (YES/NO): NO